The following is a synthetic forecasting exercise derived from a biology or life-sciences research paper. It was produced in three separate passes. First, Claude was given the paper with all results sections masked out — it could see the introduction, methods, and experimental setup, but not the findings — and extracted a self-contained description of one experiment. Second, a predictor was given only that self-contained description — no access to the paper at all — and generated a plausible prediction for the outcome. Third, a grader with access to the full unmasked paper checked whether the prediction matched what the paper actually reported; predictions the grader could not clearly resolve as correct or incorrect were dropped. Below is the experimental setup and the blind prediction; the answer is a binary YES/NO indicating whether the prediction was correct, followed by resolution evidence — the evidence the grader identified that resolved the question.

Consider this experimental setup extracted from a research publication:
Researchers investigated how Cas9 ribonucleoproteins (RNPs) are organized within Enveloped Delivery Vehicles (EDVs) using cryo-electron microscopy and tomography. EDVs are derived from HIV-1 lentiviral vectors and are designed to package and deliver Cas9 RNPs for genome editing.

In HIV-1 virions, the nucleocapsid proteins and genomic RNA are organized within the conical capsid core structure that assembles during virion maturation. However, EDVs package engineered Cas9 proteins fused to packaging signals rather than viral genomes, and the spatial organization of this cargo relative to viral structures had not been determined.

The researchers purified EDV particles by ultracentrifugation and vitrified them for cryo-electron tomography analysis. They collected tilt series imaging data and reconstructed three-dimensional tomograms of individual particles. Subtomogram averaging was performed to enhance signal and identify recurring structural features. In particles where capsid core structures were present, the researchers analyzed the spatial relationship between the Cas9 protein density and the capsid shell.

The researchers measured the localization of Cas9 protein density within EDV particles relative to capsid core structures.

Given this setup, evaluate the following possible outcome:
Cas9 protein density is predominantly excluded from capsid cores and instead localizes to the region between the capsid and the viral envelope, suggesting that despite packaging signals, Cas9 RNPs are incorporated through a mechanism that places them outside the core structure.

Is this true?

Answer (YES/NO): YES